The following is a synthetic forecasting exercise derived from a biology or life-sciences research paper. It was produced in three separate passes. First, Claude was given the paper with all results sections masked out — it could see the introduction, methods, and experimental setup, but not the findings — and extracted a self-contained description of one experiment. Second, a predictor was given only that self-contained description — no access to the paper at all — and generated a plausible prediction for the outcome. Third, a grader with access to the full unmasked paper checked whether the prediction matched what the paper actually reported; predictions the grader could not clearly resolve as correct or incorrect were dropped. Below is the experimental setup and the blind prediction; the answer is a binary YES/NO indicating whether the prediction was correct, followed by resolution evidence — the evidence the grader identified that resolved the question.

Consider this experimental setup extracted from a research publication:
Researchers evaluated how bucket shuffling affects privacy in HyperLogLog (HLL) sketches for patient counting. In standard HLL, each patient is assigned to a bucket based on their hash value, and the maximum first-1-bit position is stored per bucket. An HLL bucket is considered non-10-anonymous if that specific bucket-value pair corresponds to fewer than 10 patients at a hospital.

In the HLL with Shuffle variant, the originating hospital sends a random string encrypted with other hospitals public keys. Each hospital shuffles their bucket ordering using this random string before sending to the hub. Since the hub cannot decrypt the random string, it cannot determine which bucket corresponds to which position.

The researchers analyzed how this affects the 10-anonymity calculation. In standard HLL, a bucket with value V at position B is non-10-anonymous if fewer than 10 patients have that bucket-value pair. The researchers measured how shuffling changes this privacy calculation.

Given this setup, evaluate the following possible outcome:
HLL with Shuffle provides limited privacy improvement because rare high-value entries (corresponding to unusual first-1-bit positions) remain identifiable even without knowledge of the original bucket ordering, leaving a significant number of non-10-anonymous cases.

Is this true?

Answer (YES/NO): NO